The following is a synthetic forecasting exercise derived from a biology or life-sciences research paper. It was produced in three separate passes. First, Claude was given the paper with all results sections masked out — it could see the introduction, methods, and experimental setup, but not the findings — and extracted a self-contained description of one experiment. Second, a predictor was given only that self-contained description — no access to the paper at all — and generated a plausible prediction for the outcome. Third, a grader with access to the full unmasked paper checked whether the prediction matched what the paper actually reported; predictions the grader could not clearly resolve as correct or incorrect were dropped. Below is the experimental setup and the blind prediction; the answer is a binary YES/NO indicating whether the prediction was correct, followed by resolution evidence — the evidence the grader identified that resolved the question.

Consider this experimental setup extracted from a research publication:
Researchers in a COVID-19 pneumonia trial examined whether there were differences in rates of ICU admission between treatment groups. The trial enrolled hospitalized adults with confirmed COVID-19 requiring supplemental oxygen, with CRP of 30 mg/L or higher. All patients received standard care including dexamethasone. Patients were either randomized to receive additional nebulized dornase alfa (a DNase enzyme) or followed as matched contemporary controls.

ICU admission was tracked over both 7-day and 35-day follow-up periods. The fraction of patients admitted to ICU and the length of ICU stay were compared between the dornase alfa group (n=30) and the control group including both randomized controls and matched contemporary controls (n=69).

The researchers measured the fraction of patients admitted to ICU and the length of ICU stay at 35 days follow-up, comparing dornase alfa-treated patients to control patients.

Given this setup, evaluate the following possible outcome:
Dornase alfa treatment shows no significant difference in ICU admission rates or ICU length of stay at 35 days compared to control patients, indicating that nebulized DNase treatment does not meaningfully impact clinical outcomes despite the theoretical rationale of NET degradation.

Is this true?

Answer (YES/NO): NO